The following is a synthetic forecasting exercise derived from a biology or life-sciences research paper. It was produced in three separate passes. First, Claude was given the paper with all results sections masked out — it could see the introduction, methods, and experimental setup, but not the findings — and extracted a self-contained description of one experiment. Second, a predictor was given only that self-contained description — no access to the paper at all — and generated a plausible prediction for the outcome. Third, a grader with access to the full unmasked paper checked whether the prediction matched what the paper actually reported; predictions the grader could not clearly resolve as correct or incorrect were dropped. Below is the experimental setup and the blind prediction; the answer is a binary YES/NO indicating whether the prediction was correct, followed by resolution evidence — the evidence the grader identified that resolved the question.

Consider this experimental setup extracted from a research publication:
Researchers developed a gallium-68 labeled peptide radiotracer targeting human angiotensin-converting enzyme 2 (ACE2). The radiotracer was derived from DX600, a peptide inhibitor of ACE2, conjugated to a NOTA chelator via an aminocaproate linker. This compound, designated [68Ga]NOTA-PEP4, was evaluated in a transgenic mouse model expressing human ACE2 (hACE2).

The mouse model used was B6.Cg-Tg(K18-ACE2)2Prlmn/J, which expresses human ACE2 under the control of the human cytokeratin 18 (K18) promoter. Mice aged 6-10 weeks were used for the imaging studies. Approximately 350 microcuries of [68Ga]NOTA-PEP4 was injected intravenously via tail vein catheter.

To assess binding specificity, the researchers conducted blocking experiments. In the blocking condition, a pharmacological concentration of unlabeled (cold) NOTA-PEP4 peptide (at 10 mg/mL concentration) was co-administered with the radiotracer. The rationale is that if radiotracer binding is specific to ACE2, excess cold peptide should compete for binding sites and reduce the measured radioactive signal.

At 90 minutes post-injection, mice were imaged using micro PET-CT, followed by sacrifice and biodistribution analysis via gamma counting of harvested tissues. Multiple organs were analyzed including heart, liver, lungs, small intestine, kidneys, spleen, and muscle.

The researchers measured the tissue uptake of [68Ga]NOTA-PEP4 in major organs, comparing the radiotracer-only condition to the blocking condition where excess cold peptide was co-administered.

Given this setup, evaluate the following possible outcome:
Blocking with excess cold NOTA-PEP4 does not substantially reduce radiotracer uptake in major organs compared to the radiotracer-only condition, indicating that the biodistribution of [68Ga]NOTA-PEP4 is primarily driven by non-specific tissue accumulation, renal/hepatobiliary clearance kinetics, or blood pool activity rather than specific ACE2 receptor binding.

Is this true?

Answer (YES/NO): NO